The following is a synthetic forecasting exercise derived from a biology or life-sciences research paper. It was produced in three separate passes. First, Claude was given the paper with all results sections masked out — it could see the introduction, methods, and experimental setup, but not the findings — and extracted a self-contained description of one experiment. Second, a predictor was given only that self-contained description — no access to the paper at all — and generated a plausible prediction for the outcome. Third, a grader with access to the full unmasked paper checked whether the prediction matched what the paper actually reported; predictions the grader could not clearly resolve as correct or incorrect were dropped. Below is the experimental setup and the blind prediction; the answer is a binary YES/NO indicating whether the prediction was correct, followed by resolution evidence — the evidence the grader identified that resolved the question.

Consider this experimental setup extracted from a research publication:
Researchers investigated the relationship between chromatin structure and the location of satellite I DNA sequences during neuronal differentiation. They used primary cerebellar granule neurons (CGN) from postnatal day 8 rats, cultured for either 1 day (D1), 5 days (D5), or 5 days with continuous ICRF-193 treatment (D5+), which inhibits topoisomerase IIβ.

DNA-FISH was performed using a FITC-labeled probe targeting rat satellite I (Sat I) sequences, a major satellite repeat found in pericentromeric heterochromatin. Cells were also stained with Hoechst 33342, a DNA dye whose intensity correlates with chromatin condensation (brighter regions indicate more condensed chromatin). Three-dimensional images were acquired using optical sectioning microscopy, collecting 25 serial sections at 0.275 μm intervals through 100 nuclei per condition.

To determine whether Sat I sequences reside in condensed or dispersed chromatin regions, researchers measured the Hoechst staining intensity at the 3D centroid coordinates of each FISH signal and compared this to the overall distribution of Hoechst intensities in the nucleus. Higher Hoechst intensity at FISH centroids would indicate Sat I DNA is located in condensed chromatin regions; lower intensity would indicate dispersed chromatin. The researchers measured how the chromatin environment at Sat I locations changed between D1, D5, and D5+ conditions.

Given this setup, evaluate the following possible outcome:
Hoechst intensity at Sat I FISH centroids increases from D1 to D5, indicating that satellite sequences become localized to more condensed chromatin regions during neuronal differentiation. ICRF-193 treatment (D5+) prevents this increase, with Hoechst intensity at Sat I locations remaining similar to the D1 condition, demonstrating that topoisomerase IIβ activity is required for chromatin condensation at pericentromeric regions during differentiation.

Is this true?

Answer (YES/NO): NO